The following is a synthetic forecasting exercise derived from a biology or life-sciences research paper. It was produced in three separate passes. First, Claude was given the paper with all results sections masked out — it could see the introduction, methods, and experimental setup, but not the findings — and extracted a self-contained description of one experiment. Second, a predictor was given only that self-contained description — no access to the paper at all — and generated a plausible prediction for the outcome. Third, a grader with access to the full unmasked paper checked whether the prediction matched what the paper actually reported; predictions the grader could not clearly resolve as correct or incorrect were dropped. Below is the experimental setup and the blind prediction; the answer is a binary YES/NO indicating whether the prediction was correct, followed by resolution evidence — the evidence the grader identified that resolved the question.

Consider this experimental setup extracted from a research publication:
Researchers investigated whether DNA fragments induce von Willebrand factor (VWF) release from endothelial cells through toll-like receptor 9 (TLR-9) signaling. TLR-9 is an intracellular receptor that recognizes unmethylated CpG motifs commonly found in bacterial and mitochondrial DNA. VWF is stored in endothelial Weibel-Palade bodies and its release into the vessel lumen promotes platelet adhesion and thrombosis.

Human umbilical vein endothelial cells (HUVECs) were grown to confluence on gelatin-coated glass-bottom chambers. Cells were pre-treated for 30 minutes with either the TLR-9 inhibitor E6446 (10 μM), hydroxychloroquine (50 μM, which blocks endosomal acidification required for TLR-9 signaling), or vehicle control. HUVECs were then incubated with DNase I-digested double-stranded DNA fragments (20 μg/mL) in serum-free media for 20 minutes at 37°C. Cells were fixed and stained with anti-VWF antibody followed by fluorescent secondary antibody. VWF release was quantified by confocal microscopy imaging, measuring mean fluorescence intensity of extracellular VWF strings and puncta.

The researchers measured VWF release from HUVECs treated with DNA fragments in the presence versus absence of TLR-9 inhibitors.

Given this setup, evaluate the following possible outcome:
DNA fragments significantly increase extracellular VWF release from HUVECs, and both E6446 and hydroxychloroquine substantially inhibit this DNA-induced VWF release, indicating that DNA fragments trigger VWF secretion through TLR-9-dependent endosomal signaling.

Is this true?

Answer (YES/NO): YES